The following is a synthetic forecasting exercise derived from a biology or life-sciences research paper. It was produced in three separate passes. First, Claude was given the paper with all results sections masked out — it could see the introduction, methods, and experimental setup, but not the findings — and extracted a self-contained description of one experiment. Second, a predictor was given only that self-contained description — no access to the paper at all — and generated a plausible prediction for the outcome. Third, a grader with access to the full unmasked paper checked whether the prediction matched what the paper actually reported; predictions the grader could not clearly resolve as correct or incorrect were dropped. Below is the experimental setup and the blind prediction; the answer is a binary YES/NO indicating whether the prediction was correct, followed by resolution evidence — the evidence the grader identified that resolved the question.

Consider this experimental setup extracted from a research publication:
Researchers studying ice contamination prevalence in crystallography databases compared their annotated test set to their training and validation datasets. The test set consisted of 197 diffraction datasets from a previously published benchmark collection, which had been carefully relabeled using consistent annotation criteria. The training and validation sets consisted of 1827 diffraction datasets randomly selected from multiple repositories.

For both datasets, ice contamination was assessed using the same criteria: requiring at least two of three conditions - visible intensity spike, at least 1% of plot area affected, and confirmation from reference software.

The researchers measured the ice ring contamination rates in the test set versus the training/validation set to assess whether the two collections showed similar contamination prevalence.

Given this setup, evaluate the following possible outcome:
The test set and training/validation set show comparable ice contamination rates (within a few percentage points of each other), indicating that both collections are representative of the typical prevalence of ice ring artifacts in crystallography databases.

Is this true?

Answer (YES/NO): NO